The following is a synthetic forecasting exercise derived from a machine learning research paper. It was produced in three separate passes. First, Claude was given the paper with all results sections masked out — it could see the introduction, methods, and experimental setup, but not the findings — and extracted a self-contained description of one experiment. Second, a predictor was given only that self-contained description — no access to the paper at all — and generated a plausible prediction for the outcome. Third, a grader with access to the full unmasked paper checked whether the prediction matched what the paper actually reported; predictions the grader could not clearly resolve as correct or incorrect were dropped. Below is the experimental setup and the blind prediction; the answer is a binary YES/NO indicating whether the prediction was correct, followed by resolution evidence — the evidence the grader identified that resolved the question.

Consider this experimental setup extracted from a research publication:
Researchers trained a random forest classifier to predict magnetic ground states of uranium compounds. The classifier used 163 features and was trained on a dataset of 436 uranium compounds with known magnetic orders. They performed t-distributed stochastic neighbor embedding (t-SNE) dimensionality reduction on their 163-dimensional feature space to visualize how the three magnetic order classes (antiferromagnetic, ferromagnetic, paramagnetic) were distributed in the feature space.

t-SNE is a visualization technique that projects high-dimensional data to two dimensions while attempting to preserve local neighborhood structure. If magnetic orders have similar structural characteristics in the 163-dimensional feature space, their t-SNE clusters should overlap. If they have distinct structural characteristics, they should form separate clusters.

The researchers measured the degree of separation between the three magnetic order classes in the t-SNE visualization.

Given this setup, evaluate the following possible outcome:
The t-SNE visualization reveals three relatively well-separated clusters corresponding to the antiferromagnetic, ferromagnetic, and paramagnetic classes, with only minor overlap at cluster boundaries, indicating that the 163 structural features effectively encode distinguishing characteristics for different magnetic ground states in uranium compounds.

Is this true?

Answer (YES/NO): NO